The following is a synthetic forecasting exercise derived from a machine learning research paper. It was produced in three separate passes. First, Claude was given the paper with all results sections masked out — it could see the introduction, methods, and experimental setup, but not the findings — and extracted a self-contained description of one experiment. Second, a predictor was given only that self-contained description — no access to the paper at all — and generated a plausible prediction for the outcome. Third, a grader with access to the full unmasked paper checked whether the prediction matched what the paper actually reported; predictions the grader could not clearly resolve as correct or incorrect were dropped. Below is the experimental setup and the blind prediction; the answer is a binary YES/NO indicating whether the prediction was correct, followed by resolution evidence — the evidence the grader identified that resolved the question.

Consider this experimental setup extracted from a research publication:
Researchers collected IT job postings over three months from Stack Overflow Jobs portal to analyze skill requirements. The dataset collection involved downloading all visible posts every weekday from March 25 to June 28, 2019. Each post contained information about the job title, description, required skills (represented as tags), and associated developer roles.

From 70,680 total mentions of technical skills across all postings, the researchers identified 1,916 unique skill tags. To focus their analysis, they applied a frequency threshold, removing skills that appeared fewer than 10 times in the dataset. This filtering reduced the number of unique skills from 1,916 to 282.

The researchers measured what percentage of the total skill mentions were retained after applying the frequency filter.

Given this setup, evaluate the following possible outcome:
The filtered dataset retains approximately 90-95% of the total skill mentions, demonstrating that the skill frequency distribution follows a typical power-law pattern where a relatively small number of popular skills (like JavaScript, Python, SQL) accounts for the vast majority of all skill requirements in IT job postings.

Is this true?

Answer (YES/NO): YES